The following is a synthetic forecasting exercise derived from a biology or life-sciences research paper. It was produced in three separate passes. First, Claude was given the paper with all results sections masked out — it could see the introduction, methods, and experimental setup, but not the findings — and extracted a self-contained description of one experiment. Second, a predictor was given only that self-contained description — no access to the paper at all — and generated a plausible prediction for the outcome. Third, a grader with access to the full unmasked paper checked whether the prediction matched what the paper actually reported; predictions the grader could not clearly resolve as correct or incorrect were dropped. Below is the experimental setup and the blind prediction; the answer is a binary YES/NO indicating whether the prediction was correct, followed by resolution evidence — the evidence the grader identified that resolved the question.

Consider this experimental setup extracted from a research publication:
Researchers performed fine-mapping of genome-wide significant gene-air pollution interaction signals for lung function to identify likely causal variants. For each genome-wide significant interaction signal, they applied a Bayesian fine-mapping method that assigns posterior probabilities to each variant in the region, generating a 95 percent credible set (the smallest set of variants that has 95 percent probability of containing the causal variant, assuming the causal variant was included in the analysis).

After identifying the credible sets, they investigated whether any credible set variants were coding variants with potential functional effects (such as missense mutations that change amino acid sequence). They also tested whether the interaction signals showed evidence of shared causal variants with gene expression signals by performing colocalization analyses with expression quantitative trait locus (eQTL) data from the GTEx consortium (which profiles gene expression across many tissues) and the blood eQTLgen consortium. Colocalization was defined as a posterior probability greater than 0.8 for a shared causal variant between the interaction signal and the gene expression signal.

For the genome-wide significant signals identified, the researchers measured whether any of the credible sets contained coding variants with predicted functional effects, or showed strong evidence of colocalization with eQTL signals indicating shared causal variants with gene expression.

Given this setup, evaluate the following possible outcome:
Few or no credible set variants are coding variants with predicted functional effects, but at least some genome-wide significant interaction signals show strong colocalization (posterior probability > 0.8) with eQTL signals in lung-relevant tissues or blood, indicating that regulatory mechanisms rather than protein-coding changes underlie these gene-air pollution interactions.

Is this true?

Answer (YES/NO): NO